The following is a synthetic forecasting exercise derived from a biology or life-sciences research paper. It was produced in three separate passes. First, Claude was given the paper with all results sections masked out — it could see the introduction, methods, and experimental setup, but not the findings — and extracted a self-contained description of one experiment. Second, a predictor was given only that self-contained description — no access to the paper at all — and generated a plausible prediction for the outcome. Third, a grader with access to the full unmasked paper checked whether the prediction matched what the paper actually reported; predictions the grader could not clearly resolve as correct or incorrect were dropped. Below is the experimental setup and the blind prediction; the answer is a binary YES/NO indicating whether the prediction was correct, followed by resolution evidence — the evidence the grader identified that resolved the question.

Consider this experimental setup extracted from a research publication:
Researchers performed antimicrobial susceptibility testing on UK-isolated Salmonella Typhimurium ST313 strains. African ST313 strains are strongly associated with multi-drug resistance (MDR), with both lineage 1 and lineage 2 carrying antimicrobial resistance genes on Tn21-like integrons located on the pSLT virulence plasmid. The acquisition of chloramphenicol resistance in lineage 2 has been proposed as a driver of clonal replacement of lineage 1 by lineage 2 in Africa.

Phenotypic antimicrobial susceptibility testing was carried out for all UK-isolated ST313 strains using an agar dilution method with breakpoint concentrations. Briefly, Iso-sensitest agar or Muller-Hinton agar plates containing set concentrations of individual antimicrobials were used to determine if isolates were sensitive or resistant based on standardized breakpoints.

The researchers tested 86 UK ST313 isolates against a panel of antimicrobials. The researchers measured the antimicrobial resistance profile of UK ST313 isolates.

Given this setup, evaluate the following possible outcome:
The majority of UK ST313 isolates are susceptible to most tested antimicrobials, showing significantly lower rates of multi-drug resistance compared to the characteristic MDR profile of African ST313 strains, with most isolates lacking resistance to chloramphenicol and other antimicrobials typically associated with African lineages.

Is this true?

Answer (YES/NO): YES